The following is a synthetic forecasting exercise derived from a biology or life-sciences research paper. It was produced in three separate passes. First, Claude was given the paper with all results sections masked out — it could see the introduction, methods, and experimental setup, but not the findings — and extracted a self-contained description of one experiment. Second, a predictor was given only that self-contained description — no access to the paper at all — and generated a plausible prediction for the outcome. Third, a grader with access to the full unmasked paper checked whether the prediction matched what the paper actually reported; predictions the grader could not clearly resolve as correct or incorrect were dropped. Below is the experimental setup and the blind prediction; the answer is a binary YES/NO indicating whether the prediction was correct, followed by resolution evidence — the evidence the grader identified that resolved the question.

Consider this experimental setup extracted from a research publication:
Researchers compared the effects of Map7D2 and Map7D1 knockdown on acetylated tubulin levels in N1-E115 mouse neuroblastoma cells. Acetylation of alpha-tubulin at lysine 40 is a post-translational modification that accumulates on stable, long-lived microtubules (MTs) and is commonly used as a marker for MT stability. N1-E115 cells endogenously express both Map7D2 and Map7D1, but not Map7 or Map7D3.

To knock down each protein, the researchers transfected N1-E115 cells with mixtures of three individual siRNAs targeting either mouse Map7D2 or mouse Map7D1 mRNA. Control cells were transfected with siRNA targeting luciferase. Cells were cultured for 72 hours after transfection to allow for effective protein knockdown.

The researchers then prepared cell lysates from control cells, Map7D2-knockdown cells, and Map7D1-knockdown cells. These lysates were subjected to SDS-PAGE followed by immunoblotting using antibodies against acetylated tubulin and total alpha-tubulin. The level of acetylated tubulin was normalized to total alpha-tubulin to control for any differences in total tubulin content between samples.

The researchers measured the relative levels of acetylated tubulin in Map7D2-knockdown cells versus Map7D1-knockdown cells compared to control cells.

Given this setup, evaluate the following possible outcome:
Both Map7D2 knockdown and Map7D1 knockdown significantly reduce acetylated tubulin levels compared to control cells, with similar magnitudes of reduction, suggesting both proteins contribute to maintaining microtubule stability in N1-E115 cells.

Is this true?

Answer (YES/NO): NO